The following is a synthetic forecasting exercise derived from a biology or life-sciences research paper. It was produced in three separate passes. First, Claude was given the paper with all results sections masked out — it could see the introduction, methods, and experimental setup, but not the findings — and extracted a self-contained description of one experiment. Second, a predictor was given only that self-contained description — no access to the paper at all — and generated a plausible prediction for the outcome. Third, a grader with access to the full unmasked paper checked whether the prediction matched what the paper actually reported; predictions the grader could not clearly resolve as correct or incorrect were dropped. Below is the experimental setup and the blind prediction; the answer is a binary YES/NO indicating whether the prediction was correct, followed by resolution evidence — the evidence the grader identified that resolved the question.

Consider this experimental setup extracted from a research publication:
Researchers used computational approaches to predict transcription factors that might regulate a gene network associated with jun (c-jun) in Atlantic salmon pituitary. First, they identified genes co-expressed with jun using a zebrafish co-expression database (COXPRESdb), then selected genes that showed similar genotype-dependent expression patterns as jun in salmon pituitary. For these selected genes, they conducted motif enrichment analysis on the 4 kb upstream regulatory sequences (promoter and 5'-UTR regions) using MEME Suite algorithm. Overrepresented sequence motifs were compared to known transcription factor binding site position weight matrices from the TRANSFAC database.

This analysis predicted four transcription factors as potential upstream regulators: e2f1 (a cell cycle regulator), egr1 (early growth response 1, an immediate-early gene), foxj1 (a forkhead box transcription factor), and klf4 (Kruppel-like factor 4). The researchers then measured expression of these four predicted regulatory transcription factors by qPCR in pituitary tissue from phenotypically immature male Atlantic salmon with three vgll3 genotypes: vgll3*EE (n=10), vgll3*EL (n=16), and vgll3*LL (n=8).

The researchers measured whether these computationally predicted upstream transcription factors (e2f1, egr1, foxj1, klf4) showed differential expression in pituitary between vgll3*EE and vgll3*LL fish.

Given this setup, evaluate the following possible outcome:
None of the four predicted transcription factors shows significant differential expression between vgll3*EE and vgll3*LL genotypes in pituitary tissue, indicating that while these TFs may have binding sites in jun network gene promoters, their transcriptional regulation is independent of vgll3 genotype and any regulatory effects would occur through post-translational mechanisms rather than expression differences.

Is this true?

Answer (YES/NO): NO